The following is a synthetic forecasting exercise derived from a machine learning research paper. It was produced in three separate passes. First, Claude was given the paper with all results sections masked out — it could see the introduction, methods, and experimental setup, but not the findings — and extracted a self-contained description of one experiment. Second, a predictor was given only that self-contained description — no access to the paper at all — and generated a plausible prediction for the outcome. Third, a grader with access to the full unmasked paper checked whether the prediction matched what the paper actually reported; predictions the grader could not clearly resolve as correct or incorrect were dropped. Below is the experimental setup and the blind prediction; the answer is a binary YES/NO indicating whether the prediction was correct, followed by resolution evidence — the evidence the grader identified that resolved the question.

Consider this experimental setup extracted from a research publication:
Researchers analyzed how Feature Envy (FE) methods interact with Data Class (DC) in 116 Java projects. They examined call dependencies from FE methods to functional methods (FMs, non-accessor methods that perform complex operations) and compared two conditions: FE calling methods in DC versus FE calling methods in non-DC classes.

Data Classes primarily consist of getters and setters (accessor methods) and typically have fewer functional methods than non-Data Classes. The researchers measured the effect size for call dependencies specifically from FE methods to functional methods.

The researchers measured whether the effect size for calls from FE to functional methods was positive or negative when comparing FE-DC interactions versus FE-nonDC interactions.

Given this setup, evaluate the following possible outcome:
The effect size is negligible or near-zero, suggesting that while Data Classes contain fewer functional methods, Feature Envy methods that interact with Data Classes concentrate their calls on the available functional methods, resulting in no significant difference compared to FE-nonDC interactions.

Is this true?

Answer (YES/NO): NO